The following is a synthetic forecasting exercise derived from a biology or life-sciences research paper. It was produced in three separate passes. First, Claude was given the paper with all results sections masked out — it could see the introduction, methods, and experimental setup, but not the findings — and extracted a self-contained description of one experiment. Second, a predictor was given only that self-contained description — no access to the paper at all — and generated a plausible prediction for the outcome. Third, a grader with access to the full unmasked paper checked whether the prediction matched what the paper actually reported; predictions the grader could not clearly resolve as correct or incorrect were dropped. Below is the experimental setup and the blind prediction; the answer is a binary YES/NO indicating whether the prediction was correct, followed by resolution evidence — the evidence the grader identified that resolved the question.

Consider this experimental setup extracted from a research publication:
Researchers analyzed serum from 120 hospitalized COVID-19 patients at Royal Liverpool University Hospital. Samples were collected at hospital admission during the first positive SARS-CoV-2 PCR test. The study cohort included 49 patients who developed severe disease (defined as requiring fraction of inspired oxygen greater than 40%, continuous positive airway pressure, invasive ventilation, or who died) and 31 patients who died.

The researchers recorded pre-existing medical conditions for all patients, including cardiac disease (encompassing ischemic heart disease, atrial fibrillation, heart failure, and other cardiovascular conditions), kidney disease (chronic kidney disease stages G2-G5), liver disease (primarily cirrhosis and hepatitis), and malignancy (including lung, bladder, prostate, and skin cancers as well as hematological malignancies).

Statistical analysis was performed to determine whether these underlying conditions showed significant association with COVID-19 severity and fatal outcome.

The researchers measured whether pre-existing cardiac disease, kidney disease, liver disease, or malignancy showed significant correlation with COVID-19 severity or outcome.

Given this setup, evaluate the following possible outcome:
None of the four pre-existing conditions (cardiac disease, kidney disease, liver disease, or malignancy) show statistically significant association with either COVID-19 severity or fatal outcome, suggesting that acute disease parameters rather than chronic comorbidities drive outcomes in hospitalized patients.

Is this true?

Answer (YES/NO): YES